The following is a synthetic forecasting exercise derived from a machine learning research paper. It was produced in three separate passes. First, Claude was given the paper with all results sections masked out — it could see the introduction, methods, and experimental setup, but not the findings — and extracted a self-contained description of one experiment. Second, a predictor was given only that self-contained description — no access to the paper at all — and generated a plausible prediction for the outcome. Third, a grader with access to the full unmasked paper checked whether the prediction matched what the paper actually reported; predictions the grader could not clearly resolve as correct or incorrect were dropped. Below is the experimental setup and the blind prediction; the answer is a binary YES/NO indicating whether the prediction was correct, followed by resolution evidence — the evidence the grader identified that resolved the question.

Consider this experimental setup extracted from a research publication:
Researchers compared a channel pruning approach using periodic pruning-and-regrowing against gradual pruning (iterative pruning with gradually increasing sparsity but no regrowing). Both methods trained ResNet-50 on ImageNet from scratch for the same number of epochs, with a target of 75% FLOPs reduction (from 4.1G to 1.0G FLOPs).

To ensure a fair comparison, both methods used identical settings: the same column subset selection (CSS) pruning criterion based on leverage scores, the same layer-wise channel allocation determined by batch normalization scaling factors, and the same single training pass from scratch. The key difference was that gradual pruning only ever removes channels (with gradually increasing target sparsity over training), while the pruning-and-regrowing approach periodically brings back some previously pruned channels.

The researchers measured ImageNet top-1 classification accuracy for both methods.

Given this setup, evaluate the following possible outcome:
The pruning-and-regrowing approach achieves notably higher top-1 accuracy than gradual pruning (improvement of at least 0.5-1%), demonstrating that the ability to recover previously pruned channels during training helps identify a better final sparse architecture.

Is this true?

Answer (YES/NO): YES